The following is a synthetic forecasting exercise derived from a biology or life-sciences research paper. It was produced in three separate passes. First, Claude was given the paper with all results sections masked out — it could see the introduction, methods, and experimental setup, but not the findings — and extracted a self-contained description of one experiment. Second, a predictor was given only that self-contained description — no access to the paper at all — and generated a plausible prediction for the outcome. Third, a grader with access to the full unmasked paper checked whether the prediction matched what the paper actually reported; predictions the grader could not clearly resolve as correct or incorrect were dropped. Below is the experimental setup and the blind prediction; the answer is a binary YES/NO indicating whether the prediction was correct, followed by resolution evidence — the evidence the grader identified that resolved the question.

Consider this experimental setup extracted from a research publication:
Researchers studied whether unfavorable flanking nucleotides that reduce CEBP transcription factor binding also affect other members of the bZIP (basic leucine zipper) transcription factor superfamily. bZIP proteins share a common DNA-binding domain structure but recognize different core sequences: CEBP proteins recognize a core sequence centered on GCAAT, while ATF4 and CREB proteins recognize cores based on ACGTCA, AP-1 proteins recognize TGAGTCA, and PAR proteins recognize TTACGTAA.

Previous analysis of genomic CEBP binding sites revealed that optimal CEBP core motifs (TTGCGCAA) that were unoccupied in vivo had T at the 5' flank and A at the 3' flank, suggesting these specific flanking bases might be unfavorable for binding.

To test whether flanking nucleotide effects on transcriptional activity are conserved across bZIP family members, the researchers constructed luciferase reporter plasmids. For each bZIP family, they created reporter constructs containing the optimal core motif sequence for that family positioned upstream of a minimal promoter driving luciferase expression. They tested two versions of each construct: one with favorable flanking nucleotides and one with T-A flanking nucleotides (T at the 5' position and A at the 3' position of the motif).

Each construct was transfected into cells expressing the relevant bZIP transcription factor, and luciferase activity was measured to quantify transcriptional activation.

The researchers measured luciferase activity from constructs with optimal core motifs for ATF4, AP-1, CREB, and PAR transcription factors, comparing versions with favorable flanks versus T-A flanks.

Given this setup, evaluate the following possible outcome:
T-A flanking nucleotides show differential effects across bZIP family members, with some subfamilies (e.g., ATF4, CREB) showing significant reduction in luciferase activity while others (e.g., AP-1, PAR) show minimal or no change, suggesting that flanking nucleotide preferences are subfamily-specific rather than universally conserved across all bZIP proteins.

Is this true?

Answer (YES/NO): NO